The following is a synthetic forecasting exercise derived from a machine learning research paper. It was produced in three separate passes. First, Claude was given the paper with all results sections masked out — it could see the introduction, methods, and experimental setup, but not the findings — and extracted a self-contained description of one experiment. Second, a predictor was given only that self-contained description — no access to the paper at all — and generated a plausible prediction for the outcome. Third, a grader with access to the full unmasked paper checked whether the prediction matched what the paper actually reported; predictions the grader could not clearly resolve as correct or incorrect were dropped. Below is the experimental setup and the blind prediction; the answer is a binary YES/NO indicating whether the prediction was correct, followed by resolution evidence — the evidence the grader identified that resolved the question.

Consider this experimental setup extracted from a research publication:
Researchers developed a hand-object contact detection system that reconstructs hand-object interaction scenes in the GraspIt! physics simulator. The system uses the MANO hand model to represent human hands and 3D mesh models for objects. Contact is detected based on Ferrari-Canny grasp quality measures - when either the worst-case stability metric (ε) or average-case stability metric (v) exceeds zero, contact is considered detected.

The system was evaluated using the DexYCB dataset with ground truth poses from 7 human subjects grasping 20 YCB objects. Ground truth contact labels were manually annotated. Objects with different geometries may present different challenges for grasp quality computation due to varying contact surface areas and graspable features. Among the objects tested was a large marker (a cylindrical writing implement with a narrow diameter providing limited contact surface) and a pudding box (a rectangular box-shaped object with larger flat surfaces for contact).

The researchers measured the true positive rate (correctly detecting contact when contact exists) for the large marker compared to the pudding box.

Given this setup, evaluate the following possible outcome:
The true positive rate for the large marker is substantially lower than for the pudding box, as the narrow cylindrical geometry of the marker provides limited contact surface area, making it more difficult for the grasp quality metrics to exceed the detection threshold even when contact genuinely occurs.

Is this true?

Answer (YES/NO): YES